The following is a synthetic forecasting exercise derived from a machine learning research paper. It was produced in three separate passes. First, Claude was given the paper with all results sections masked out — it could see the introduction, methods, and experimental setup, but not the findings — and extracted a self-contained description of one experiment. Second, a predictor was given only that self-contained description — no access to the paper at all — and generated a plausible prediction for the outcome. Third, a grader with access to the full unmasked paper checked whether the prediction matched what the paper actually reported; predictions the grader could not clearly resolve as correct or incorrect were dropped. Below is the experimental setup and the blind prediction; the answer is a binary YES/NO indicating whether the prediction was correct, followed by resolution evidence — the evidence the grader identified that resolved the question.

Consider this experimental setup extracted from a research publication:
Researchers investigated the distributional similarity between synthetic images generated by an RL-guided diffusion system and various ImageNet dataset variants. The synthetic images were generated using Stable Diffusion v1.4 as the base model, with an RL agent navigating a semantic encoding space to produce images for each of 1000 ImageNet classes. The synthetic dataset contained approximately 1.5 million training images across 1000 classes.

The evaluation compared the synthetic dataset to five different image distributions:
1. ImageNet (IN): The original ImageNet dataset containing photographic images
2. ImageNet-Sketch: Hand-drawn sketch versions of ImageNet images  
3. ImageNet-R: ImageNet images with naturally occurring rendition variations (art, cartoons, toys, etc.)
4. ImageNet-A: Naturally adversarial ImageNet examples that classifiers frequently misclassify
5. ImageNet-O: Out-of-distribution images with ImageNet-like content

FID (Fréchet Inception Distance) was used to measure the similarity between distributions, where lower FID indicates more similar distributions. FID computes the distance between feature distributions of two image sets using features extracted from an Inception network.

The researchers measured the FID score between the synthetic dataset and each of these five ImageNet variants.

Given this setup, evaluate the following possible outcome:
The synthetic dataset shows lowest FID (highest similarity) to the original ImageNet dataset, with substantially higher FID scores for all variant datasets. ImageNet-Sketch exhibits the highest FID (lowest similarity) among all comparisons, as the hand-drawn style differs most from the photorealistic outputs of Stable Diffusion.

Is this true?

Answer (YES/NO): NO